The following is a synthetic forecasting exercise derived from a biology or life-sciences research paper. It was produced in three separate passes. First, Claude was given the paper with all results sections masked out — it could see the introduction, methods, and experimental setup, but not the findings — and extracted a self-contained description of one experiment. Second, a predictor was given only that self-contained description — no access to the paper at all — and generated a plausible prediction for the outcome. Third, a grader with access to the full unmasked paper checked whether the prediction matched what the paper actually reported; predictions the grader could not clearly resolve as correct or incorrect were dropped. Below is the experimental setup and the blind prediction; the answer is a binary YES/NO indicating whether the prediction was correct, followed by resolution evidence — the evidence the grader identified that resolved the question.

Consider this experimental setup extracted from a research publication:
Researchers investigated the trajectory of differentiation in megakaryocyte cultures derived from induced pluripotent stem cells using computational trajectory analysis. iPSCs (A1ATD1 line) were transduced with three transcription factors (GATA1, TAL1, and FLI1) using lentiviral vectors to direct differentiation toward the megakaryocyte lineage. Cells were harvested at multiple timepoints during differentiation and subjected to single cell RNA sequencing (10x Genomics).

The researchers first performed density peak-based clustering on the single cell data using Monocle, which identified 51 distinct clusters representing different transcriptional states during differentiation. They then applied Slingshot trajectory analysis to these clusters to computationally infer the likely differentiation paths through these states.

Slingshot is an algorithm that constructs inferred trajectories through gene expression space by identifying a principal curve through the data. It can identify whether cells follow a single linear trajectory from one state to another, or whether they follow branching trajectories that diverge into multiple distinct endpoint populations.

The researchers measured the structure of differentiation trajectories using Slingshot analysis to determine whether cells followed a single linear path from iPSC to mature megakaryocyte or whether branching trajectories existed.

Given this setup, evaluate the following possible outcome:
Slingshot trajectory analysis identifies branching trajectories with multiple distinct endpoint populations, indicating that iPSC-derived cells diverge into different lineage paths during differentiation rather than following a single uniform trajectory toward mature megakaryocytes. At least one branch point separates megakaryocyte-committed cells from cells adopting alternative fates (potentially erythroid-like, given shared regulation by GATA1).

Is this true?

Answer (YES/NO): YES